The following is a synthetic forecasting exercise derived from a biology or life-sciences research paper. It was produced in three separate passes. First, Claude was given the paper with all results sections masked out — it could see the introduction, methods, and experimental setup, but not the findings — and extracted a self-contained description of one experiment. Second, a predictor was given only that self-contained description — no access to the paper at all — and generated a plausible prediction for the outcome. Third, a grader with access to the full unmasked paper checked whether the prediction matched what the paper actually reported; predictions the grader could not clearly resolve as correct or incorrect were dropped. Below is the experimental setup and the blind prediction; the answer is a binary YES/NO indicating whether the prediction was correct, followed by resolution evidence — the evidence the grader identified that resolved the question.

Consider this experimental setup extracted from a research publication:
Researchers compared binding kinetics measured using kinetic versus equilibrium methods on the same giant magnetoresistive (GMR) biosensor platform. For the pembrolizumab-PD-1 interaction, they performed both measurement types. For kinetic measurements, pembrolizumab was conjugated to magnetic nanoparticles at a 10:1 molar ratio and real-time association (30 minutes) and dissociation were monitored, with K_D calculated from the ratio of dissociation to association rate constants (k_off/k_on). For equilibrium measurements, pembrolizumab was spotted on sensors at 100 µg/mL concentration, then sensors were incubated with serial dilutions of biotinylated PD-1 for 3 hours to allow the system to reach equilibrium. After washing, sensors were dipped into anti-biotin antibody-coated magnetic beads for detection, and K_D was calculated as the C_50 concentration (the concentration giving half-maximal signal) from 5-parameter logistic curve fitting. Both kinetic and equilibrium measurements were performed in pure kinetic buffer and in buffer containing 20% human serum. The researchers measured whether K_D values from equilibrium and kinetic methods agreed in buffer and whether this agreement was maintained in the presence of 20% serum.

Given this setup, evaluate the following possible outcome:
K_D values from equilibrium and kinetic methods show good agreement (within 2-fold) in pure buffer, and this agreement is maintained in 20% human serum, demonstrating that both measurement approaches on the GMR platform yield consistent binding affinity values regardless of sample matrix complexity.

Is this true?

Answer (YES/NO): YES